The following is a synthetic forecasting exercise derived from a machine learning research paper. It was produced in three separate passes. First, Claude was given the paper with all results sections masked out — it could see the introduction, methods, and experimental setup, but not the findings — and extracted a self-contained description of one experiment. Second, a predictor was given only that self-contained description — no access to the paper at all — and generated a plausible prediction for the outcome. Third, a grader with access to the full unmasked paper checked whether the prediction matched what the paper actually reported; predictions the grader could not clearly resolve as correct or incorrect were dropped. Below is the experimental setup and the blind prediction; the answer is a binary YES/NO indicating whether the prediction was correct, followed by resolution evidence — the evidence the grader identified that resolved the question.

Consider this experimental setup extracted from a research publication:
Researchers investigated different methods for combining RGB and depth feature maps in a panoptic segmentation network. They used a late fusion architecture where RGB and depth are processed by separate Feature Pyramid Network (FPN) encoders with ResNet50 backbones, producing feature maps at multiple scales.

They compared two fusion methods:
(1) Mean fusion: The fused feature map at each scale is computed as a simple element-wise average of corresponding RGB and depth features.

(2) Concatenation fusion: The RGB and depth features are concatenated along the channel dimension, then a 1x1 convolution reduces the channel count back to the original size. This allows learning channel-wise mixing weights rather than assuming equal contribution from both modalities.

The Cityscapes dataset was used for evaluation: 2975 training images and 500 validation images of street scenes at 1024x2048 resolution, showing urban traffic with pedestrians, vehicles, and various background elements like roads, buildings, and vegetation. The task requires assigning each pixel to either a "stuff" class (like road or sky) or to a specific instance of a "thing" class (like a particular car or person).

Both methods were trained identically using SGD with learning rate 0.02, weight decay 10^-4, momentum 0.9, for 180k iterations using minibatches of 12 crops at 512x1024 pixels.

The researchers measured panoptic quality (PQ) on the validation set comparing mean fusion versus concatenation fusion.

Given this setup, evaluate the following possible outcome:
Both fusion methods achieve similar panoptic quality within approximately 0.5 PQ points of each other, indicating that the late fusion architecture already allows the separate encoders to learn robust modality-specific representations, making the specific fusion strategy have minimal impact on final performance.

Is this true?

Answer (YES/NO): NO